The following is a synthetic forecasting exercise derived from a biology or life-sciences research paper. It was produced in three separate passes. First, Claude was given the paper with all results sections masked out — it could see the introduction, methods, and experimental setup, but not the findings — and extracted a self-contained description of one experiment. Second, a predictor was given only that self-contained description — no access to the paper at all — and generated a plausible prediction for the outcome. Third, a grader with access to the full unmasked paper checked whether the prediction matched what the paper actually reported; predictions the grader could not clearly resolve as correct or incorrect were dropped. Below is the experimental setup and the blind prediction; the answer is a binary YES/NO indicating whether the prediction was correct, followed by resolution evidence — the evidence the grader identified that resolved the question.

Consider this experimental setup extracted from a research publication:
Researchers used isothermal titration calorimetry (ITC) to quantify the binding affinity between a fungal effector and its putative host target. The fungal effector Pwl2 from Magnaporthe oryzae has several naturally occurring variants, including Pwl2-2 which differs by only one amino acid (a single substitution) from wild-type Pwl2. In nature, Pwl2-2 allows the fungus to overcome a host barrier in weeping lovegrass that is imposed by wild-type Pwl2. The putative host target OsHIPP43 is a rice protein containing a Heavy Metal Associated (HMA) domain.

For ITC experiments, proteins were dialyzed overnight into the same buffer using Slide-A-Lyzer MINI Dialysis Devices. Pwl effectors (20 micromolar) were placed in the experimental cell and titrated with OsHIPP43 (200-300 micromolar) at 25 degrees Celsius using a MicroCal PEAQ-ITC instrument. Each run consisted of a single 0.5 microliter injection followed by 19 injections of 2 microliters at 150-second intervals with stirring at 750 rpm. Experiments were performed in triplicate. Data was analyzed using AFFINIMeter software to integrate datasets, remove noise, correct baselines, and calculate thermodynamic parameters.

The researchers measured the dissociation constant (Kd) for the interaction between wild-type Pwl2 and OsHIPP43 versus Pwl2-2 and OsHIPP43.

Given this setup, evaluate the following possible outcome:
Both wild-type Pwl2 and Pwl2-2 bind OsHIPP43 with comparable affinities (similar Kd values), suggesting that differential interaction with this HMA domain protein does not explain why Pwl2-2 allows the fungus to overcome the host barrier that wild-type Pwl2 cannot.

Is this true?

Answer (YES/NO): YES